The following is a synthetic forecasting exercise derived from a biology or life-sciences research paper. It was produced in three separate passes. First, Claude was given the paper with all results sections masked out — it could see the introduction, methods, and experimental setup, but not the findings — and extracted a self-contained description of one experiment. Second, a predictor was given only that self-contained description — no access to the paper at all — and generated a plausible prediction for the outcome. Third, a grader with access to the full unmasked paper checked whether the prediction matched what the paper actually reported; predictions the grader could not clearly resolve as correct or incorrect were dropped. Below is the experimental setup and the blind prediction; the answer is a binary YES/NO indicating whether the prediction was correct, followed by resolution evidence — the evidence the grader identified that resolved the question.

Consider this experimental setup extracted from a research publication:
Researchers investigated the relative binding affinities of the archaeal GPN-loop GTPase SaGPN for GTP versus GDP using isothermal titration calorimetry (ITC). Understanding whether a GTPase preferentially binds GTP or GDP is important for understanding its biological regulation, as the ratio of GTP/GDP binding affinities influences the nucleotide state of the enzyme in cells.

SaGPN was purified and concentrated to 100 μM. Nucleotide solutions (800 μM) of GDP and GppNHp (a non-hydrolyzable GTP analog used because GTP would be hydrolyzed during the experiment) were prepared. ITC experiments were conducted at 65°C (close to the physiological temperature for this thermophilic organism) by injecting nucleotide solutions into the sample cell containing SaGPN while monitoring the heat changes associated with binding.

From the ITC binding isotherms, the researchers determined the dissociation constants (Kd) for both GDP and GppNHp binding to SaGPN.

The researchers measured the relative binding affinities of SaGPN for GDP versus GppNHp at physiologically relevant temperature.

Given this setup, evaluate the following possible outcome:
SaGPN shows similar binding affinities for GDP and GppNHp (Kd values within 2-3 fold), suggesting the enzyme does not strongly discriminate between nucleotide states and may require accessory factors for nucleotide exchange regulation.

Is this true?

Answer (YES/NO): NO